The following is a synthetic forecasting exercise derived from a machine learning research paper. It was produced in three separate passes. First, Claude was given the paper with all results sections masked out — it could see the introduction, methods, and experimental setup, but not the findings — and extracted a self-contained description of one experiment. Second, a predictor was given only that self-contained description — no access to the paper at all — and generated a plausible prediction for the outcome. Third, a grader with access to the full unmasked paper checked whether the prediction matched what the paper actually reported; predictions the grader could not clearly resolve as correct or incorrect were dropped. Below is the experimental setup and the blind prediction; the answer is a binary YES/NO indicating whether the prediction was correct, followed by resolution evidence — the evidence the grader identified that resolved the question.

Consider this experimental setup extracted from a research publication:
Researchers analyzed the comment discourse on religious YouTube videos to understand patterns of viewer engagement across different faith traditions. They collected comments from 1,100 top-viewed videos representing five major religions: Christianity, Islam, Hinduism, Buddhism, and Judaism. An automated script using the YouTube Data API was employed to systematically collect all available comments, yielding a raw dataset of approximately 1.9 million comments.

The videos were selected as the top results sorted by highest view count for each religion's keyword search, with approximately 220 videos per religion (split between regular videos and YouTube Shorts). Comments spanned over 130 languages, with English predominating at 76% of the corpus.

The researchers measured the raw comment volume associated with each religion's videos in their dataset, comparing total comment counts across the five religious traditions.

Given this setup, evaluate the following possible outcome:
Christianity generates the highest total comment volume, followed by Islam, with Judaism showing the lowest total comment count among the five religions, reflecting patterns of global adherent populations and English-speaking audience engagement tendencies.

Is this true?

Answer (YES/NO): NO